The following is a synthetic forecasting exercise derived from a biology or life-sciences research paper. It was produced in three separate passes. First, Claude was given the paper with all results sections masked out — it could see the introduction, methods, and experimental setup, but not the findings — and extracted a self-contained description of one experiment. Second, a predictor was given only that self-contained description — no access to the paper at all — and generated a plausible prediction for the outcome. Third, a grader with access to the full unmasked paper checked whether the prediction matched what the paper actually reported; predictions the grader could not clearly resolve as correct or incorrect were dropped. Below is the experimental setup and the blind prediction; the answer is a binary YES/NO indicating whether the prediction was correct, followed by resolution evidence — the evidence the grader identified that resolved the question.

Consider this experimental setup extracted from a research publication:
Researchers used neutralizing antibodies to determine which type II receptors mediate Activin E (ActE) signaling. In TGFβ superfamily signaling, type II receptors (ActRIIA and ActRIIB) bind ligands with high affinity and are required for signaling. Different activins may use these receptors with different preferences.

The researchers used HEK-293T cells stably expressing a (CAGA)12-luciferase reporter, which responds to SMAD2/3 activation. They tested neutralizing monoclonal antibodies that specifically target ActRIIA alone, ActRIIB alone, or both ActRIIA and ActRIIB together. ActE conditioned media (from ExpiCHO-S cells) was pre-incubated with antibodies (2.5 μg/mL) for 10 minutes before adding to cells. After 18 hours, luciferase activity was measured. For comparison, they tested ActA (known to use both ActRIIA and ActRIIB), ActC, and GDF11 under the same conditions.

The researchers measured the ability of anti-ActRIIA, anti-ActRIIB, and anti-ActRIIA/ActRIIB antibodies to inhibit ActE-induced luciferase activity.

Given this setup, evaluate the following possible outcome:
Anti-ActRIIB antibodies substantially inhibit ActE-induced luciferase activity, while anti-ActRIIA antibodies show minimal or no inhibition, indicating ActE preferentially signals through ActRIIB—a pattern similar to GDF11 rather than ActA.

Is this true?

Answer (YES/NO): NO